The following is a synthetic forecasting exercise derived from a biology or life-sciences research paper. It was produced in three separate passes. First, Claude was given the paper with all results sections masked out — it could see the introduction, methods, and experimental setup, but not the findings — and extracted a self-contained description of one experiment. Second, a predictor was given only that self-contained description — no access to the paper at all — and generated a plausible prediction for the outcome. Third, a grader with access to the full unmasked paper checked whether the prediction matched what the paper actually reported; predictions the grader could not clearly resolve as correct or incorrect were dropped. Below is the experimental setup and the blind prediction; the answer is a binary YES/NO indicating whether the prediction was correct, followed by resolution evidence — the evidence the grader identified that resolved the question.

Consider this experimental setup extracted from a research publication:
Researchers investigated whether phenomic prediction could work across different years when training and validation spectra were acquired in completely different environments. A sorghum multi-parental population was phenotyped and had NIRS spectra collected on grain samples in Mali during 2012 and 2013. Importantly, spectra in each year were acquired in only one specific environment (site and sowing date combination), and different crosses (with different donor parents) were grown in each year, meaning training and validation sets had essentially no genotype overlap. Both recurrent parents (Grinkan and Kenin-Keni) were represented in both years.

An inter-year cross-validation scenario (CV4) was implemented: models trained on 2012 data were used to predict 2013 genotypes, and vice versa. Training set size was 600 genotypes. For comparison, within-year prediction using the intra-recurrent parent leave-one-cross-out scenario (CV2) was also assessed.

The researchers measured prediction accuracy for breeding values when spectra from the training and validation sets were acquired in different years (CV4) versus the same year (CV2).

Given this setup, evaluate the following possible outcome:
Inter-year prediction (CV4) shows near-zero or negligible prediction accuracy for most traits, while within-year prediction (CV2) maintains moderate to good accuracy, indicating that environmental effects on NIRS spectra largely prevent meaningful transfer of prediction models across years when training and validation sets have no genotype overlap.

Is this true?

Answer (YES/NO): NO